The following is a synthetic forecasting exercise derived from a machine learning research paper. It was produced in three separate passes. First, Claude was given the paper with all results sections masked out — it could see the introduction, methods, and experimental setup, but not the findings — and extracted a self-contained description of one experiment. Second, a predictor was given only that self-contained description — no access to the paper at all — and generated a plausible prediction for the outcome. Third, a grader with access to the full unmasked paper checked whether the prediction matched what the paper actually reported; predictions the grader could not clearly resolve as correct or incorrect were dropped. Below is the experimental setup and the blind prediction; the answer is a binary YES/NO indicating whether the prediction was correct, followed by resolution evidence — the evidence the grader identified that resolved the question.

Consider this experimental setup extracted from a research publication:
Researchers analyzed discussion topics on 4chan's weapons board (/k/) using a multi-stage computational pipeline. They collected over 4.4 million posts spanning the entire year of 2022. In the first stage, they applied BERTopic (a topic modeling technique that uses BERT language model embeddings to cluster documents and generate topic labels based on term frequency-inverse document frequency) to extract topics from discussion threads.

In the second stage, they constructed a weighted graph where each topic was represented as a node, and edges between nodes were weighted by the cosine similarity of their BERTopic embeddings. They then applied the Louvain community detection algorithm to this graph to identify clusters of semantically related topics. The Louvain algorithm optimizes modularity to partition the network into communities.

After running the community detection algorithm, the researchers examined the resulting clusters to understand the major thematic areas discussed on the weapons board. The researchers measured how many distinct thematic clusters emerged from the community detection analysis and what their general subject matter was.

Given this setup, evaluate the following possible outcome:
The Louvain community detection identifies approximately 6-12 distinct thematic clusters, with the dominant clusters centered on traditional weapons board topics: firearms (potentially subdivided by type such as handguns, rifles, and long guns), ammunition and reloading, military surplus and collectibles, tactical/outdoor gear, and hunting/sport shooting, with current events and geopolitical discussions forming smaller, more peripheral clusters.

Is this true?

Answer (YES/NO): NO